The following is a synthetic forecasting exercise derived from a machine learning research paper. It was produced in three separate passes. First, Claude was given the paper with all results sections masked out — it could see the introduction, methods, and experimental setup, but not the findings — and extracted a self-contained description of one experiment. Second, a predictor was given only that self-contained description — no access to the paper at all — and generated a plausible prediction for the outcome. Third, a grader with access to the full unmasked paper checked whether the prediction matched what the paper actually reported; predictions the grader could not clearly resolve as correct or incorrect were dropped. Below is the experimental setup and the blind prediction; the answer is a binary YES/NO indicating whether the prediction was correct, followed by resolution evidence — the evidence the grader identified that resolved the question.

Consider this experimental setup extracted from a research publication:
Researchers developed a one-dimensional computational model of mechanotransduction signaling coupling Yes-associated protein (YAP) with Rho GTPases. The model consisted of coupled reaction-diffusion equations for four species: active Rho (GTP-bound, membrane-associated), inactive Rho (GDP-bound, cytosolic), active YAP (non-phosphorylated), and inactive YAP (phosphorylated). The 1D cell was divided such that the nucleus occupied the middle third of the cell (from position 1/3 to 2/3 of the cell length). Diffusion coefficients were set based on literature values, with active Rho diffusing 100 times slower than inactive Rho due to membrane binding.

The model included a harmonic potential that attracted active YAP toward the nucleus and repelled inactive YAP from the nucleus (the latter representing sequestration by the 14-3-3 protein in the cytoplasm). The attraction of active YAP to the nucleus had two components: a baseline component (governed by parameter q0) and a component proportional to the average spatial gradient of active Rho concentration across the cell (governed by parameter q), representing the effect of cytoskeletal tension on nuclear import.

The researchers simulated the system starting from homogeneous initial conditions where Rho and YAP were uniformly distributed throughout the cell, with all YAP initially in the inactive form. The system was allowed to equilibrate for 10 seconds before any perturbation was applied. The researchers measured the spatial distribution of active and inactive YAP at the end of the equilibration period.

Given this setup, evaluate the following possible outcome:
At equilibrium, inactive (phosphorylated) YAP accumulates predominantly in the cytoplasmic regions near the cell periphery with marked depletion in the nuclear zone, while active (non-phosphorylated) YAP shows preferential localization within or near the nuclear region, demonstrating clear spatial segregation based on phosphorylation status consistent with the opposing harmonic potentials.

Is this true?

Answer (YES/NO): YES